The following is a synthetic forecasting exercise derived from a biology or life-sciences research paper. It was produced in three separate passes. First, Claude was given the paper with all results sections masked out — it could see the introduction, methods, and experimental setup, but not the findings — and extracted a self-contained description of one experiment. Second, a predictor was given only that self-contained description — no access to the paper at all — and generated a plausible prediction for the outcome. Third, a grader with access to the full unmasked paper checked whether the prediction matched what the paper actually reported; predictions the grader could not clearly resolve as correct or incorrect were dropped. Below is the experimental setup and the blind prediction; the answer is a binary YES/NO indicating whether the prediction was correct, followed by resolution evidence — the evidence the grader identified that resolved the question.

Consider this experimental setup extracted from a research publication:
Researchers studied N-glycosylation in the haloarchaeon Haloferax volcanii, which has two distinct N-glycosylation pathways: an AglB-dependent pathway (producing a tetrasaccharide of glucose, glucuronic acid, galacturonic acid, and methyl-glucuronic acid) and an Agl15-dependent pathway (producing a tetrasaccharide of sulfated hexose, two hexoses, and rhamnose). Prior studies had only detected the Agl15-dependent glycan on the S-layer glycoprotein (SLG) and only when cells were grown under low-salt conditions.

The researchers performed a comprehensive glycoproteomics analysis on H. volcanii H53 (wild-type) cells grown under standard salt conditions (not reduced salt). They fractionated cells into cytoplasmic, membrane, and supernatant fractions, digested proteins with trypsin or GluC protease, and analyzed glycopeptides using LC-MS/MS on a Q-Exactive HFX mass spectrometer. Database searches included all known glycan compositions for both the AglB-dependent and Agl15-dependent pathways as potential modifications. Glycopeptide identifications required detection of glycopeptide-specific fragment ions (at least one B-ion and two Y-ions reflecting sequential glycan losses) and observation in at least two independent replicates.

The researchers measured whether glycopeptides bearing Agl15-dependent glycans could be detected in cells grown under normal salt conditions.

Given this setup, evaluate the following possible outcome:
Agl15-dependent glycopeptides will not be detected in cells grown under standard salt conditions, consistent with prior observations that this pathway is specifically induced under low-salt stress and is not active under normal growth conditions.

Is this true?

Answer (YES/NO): NO